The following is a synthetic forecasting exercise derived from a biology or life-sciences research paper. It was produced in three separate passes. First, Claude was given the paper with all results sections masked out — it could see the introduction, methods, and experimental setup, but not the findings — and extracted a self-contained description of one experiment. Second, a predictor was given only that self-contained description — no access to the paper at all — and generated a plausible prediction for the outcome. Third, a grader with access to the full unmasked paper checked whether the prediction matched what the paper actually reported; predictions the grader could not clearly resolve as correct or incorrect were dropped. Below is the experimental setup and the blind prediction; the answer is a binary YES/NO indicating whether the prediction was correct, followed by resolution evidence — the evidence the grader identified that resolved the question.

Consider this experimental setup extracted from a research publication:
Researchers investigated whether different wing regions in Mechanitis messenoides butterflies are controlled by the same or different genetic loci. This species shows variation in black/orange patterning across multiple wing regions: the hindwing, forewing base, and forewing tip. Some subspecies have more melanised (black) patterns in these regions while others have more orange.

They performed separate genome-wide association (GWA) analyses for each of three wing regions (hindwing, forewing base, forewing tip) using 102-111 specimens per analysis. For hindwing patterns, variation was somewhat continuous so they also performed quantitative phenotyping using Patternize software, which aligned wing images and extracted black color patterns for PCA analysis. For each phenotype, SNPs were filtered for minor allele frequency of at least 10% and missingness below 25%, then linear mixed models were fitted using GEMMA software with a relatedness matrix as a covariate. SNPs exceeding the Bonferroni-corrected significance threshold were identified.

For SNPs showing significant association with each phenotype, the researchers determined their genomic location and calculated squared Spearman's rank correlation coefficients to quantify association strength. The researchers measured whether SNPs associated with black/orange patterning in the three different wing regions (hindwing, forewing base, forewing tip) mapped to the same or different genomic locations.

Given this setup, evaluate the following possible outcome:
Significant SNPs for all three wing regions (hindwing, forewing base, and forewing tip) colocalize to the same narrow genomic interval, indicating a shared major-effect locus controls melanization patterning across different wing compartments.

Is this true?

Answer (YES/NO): NO